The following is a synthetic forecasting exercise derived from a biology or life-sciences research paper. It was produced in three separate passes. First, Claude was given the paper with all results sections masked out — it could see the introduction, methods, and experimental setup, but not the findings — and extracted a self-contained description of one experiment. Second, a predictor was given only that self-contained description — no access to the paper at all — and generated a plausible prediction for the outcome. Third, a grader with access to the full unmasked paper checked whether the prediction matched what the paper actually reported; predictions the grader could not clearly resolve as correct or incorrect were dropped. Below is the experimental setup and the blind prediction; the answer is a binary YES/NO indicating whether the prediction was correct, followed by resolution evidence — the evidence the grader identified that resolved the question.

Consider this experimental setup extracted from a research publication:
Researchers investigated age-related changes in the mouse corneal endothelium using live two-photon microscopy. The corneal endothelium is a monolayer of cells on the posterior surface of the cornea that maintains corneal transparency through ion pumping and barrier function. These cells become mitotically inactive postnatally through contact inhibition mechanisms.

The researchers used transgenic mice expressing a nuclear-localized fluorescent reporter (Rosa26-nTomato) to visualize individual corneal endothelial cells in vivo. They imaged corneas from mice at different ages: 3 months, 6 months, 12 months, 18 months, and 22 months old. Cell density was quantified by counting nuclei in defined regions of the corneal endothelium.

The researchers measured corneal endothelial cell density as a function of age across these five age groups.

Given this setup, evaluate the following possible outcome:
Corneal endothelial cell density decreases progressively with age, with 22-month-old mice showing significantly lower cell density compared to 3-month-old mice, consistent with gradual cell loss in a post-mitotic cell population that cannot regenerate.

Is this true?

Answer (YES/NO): YES